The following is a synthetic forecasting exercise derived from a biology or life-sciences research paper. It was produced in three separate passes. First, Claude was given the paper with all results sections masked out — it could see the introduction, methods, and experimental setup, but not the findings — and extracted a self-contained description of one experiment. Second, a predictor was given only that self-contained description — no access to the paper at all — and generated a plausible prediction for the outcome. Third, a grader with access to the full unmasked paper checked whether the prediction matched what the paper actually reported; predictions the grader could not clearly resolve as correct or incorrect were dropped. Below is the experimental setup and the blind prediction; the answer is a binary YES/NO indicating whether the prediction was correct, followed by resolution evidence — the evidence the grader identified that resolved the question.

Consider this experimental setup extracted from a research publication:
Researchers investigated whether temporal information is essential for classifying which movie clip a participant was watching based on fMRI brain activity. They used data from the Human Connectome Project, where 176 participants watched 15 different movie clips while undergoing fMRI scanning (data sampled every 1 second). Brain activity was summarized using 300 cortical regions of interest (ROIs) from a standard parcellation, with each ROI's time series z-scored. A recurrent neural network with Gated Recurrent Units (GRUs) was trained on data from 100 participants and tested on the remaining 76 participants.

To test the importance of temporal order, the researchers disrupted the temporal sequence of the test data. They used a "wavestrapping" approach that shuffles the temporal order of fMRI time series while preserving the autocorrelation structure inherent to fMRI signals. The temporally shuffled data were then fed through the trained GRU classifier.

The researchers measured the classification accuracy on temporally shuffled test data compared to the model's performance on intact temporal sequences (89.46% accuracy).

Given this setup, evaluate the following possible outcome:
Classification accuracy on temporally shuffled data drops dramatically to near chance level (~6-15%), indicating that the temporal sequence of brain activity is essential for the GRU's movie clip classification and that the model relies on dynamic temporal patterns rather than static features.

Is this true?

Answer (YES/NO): NO